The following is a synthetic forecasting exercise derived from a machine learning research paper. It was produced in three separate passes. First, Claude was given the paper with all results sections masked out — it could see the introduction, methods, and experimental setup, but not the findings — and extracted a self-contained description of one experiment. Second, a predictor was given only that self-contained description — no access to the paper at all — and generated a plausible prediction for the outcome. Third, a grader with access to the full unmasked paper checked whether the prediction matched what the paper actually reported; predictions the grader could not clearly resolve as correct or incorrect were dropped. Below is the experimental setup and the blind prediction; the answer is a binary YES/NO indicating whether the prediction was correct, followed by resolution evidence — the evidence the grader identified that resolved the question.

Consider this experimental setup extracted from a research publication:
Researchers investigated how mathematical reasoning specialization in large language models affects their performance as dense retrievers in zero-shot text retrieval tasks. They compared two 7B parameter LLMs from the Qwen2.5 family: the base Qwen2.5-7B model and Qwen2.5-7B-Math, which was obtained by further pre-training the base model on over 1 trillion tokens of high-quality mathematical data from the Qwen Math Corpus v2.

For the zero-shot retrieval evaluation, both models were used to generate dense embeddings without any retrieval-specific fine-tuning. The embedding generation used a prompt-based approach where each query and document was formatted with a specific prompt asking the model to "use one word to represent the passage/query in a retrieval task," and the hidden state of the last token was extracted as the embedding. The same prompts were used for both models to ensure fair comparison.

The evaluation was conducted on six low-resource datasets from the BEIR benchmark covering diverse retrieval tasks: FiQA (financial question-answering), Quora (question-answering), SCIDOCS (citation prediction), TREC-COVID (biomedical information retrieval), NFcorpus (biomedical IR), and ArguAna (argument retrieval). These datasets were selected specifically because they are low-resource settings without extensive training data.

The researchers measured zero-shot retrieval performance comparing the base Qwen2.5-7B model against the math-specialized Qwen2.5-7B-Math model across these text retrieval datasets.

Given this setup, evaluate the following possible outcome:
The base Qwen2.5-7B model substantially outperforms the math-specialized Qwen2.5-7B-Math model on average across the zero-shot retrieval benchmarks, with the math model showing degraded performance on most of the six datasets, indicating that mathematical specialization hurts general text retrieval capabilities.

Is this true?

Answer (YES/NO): YES